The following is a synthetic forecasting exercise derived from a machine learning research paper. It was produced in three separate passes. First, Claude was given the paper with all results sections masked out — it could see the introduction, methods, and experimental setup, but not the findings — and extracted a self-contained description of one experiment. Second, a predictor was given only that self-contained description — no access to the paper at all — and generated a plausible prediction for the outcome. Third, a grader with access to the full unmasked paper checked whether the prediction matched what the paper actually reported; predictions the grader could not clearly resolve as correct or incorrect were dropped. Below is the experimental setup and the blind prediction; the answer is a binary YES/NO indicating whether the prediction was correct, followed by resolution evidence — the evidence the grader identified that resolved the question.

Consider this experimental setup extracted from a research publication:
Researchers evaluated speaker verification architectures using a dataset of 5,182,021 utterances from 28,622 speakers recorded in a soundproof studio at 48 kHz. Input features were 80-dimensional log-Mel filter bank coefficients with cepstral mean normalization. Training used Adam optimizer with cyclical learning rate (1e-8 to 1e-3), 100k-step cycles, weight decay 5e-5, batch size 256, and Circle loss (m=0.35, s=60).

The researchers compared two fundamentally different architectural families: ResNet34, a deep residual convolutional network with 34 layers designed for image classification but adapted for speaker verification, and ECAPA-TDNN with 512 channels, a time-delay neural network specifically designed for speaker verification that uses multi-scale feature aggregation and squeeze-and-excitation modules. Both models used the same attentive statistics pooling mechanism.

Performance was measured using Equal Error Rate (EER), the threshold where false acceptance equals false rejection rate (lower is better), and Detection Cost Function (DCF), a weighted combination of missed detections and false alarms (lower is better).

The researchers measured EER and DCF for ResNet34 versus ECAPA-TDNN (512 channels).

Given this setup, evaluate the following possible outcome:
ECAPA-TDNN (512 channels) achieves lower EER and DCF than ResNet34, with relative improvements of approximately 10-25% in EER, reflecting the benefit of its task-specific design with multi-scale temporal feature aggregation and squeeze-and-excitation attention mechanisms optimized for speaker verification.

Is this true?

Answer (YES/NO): NO